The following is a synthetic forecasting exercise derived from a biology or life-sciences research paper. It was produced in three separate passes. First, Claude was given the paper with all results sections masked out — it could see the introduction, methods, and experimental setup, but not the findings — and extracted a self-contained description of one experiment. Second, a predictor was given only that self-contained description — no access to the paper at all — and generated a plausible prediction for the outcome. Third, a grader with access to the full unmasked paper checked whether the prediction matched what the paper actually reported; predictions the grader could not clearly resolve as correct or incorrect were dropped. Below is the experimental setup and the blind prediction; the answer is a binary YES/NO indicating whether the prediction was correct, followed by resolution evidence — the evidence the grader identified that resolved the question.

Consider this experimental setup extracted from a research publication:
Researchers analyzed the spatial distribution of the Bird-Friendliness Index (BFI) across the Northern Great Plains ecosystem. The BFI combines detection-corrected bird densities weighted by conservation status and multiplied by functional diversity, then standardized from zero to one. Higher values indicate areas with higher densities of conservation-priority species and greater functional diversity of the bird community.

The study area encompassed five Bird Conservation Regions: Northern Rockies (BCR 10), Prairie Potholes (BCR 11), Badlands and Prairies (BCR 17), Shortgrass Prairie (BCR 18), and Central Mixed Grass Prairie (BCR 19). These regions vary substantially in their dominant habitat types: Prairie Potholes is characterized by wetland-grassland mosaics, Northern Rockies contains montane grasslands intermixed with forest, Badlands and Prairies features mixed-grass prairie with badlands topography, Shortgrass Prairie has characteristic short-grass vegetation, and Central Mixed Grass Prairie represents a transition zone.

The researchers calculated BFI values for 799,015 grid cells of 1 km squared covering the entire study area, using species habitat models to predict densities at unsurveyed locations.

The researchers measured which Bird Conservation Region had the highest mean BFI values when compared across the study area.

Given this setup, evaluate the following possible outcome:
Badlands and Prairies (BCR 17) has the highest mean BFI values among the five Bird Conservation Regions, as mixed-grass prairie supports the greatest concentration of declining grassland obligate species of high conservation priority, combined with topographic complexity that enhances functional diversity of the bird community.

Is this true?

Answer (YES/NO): NO